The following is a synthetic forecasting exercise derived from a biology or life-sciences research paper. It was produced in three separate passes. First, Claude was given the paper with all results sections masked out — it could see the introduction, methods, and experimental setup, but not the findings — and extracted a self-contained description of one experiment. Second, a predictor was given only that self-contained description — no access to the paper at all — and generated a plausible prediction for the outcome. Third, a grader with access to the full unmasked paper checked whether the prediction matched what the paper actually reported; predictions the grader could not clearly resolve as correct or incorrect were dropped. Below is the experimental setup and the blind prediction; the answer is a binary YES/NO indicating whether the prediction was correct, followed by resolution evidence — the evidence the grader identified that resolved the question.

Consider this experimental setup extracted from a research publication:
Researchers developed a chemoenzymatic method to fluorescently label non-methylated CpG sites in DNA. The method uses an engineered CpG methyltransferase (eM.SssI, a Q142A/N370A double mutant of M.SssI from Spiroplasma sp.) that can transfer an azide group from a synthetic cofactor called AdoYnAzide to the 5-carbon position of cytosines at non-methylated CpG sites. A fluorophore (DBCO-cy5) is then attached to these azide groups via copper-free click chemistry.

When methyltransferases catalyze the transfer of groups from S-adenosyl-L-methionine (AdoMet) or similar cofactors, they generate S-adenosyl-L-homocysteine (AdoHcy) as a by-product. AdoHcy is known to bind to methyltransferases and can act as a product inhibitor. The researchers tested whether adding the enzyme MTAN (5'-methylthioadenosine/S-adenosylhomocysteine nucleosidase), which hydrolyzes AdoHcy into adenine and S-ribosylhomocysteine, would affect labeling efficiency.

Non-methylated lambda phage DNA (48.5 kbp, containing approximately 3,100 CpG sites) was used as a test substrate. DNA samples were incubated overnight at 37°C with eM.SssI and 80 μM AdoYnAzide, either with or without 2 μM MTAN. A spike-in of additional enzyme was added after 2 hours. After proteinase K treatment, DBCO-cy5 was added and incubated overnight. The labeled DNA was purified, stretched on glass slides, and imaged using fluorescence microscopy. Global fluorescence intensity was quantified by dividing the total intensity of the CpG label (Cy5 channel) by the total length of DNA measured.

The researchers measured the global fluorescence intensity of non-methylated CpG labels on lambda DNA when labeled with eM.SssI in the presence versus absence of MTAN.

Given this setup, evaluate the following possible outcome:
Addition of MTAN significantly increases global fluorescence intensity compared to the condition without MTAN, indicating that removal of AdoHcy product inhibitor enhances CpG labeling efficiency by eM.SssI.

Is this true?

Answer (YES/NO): YES